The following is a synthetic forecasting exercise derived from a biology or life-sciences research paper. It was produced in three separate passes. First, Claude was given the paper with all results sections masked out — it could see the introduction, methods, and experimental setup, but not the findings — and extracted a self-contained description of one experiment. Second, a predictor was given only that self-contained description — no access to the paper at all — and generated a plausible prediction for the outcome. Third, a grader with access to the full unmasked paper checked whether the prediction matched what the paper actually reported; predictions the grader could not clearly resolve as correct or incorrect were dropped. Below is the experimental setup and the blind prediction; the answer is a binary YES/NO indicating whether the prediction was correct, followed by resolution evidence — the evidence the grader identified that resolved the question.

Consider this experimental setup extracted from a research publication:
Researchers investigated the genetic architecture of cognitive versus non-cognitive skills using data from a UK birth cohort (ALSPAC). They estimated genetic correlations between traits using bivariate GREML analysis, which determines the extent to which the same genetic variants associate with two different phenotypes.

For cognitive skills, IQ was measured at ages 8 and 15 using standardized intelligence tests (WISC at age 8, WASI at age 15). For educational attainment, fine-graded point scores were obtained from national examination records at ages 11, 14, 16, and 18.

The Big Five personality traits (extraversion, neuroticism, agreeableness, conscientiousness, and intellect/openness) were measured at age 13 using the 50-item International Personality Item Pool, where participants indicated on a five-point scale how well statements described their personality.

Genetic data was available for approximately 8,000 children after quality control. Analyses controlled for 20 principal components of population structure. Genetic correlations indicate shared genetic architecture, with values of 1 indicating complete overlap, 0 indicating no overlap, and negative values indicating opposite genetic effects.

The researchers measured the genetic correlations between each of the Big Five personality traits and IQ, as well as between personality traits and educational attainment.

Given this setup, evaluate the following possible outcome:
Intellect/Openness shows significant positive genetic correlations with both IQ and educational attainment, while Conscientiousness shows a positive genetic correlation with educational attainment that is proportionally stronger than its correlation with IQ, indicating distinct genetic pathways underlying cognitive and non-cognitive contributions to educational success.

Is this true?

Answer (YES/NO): NO